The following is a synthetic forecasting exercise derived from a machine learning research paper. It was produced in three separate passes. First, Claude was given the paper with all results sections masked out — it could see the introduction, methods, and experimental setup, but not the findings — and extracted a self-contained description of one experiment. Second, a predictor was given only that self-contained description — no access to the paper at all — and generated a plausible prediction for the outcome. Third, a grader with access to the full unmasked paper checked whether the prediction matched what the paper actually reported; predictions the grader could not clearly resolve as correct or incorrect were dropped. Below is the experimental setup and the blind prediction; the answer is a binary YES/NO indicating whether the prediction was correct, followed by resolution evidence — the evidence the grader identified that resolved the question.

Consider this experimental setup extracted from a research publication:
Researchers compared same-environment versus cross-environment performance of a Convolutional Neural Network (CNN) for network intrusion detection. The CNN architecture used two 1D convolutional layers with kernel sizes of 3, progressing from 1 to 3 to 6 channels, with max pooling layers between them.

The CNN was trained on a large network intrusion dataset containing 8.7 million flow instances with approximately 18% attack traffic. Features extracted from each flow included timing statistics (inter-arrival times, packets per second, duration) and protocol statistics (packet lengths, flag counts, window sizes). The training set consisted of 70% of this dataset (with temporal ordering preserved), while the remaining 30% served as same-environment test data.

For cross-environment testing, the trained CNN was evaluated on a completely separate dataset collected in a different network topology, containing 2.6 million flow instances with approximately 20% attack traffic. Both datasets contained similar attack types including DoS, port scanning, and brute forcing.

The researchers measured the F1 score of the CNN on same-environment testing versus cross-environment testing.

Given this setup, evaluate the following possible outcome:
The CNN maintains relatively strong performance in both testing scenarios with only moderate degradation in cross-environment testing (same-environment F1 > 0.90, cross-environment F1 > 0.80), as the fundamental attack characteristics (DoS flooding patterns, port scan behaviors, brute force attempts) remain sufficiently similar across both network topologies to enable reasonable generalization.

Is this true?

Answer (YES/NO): NO